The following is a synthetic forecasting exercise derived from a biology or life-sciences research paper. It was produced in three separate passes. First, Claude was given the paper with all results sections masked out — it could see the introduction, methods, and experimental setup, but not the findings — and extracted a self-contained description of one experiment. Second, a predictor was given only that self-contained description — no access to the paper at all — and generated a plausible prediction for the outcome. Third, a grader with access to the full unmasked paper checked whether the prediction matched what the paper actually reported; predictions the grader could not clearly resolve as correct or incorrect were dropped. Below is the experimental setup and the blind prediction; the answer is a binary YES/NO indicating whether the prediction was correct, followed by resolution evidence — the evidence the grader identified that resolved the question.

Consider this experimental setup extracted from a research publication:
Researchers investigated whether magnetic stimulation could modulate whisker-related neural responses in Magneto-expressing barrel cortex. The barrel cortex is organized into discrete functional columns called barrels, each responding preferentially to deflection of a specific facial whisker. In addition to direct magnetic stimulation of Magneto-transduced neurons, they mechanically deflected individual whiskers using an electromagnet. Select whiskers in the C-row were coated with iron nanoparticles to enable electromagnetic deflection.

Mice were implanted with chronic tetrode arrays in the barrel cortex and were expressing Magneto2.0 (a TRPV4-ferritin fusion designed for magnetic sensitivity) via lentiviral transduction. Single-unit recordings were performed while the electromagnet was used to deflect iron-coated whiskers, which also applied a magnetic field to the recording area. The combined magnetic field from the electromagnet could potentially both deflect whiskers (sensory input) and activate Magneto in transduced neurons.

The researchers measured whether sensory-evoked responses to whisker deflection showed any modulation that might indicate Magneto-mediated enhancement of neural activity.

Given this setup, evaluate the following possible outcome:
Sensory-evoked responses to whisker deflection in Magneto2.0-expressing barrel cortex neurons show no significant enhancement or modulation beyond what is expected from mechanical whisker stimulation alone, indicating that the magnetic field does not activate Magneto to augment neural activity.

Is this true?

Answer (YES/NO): YES